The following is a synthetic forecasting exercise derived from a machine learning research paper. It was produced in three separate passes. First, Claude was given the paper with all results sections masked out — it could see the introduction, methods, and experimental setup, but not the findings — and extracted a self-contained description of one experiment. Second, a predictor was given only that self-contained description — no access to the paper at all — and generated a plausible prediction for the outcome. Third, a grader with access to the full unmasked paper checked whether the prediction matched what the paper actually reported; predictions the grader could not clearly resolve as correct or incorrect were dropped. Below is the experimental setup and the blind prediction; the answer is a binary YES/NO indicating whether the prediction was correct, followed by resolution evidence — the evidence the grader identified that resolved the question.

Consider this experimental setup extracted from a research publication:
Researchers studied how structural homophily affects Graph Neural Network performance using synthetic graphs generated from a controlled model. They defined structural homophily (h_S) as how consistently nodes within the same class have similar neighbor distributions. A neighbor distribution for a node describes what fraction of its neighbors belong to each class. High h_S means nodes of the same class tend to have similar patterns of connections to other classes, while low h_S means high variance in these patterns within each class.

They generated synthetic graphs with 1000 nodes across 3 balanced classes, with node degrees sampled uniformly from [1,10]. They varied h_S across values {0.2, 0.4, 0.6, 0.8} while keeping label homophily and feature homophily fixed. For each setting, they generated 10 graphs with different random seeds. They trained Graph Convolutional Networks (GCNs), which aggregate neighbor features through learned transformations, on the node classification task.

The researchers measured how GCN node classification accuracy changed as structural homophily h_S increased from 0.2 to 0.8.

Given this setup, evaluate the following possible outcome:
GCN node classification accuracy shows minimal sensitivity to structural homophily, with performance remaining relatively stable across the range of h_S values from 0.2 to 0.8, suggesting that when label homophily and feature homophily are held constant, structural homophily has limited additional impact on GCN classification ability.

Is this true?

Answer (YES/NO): NO